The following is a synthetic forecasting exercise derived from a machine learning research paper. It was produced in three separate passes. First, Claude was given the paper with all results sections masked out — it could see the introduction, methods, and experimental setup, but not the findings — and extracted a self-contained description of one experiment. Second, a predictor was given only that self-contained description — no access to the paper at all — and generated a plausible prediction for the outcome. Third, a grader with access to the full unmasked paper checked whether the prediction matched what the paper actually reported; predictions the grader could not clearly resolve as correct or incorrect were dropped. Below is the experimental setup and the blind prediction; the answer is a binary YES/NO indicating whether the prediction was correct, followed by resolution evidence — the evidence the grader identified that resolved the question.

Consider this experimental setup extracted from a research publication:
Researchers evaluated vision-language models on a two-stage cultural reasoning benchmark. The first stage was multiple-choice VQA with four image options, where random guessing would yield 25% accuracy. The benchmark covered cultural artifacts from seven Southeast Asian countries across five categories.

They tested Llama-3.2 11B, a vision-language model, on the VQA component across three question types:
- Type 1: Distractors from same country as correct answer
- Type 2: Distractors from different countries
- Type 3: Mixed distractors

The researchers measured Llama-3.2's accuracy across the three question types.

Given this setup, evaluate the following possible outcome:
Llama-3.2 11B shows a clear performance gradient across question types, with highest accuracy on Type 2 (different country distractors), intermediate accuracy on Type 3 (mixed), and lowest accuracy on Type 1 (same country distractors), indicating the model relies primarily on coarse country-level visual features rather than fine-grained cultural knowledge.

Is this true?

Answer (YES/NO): NO